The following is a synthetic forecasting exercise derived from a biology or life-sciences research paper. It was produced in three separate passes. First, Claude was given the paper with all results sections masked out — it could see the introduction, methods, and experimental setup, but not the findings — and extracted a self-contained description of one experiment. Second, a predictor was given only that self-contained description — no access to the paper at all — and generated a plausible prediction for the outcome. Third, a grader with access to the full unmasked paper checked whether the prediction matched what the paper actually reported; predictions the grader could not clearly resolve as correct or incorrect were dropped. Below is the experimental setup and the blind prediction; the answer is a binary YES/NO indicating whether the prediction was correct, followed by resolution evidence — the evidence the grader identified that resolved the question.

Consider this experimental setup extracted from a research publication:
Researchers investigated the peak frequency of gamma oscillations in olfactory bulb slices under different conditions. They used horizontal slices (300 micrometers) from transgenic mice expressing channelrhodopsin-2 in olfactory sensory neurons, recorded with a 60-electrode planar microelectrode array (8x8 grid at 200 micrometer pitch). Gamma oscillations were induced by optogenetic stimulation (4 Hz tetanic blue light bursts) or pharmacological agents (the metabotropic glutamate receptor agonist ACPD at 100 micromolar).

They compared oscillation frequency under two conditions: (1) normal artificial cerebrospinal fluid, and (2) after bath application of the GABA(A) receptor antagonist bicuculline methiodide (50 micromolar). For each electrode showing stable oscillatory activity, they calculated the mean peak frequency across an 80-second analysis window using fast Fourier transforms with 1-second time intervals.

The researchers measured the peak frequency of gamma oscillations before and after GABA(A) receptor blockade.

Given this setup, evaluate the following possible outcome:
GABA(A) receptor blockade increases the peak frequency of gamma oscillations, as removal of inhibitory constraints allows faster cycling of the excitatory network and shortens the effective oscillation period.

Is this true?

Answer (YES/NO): NO